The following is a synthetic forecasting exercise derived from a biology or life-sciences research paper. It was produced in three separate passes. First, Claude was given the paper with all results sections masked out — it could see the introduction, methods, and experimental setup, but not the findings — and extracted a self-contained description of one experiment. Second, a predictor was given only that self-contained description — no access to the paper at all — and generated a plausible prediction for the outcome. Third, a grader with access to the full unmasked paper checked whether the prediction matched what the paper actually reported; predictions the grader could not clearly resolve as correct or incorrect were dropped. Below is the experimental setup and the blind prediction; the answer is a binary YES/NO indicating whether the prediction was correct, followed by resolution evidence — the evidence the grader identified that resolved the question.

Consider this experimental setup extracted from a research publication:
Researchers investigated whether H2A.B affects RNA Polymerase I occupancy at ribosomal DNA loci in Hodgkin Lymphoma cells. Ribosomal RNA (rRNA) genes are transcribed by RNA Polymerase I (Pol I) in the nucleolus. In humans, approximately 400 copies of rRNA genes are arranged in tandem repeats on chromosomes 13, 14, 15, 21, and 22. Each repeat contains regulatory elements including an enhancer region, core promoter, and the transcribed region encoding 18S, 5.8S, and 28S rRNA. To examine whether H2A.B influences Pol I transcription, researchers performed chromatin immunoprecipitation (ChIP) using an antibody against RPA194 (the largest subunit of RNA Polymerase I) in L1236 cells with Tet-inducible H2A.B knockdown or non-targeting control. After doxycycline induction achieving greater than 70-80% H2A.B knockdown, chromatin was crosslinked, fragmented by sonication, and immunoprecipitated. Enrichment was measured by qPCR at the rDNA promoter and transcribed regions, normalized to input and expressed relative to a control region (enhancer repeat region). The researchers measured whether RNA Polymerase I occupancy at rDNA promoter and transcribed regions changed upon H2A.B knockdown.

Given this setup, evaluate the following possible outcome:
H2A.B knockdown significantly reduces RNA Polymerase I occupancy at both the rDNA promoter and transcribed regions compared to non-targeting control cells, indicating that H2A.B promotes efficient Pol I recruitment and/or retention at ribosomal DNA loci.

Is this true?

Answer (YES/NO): YES